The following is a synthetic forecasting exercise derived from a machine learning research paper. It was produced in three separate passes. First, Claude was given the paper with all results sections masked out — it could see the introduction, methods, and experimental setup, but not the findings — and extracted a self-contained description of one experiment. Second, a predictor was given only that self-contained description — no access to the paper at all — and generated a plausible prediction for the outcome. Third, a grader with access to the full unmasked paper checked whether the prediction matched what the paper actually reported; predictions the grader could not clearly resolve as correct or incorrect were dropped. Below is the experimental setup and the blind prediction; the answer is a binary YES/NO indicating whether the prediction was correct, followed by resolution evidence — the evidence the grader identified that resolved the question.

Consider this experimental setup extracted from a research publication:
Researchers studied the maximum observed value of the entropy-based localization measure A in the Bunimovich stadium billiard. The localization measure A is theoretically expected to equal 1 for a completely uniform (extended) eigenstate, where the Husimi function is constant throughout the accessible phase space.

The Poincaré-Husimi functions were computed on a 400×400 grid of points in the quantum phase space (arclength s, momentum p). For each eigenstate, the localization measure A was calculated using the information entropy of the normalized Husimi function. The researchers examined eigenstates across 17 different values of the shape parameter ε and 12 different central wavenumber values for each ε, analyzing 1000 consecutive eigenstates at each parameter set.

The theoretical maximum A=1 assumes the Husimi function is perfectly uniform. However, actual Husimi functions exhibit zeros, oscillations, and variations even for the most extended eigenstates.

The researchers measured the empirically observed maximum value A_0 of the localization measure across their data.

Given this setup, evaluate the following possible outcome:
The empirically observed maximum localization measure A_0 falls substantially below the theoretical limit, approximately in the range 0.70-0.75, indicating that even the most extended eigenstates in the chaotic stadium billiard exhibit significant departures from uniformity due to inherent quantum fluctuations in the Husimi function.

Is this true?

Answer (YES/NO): YES